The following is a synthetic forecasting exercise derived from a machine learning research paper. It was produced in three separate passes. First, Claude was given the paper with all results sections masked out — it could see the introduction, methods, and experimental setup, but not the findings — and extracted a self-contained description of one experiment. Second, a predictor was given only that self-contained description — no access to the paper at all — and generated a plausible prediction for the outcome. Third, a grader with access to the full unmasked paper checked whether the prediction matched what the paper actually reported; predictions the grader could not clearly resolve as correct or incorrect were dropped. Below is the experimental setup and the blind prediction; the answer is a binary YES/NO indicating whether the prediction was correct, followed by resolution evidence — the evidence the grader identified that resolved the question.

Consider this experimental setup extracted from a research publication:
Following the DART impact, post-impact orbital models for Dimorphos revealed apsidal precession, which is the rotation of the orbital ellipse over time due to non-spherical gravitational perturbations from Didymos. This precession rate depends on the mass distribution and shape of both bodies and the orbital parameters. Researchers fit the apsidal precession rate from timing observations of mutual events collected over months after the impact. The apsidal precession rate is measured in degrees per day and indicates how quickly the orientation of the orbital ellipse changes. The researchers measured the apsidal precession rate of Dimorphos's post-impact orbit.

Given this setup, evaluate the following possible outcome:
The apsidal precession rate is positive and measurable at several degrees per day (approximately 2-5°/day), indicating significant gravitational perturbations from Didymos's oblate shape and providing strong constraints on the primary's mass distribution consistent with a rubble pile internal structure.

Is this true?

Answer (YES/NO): NO